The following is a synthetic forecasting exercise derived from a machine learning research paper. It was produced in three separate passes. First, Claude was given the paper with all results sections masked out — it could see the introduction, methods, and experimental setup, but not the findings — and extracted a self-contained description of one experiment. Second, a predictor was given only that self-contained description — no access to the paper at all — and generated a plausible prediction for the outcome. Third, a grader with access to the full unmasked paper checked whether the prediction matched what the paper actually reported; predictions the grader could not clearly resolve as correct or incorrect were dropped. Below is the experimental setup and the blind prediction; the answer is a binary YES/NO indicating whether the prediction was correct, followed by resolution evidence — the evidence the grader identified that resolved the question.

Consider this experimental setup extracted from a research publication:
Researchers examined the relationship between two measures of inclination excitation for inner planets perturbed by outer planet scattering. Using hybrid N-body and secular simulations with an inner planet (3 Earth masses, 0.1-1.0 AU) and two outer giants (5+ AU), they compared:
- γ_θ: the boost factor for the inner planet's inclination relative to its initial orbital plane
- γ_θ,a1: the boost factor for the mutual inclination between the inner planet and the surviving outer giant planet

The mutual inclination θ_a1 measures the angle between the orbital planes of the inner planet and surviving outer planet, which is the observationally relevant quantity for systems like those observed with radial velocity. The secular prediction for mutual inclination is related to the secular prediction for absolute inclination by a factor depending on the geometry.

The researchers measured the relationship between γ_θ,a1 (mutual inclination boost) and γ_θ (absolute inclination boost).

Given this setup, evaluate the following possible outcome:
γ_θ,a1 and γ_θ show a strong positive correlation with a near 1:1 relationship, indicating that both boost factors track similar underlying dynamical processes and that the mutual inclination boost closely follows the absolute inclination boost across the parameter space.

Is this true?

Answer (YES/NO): NO